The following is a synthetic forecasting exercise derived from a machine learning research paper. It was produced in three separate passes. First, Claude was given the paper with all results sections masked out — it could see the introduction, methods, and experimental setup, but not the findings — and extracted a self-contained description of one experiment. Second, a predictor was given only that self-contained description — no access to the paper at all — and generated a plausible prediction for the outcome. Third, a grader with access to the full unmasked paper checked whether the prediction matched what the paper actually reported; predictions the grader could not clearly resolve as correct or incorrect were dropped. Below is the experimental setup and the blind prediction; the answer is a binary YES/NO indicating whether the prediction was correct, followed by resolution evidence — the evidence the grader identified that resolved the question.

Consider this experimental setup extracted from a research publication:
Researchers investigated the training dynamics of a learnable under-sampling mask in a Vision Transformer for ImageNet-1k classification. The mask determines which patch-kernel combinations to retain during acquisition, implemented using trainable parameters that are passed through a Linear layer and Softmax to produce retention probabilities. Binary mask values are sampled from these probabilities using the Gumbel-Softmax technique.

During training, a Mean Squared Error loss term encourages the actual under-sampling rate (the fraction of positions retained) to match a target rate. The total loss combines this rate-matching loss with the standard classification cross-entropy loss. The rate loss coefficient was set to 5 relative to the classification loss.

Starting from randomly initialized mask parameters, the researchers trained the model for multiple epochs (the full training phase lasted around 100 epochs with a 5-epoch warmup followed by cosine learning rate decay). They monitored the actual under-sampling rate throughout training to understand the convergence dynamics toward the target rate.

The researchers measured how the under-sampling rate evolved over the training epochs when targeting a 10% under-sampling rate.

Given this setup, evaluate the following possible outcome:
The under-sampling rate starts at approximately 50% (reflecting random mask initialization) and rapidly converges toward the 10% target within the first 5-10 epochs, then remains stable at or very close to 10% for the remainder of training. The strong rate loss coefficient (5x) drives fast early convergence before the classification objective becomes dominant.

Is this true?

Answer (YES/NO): NO